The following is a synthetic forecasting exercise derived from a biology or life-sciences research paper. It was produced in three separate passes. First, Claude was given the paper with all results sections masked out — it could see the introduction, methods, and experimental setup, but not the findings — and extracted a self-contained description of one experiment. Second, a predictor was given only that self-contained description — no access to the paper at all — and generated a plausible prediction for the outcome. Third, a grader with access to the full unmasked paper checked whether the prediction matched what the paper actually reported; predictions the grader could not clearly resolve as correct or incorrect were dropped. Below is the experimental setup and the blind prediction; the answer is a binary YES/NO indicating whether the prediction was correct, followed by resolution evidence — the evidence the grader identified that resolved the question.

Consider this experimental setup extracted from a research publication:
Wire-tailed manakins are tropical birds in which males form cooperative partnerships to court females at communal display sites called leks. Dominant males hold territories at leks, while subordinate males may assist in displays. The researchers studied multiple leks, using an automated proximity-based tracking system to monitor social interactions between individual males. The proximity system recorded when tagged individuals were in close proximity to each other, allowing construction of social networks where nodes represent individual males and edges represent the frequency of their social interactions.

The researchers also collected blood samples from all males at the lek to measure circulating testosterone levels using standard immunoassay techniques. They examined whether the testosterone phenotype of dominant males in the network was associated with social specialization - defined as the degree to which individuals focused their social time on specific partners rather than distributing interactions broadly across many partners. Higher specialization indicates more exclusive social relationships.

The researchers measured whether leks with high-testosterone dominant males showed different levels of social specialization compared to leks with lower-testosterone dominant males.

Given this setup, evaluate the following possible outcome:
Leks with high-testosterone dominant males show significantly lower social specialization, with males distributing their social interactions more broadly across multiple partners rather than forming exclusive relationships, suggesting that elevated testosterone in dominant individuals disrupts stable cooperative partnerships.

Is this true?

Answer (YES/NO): YES